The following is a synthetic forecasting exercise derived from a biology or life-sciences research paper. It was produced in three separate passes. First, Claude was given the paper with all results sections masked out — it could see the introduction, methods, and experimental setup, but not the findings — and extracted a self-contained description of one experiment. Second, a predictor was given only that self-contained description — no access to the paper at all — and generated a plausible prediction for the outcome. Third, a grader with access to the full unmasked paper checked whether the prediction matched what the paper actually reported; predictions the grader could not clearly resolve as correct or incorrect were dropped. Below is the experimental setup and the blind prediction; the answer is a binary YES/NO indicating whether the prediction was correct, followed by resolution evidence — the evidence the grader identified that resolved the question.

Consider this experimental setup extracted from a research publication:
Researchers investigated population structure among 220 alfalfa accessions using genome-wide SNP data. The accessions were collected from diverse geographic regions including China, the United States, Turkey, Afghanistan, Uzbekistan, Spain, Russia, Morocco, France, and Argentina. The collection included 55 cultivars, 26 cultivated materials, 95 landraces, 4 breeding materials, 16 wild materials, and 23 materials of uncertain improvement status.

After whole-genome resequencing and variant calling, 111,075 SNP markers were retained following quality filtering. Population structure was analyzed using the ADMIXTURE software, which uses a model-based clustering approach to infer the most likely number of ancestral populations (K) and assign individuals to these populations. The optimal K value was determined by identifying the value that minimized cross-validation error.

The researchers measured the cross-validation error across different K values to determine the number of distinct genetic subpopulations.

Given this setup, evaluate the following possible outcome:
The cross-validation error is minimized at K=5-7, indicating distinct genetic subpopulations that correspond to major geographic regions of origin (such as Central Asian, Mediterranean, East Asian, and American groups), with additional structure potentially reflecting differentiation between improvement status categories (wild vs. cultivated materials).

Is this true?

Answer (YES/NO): NO